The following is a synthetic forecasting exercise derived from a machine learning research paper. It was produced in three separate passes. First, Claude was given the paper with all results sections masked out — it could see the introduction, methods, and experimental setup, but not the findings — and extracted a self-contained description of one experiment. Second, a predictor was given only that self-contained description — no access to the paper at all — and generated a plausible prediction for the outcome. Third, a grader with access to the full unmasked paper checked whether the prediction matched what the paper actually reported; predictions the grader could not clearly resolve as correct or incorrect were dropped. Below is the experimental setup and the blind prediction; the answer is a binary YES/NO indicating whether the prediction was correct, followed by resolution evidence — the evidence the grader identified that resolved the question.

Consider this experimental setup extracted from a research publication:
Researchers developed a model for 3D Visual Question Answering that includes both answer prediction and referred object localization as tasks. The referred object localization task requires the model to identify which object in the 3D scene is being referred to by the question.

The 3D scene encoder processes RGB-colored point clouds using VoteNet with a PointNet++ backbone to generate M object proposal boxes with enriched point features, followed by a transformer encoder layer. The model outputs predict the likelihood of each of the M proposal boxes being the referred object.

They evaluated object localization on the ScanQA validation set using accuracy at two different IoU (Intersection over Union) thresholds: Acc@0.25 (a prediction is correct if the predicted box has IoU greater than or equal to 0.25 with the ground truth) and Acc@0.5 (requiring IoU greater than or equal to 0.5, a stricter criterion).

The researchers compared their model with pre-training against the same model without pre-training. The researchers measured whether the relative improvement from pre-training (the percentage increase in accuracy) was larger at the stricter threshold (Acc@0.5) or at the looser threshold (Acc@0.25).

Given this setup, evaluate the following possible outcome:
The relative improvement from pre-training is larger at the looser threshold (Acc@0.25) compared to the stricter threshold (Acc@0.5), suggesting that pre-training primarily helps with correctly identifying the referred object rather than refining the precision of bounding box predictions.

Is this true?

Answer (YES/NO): NO